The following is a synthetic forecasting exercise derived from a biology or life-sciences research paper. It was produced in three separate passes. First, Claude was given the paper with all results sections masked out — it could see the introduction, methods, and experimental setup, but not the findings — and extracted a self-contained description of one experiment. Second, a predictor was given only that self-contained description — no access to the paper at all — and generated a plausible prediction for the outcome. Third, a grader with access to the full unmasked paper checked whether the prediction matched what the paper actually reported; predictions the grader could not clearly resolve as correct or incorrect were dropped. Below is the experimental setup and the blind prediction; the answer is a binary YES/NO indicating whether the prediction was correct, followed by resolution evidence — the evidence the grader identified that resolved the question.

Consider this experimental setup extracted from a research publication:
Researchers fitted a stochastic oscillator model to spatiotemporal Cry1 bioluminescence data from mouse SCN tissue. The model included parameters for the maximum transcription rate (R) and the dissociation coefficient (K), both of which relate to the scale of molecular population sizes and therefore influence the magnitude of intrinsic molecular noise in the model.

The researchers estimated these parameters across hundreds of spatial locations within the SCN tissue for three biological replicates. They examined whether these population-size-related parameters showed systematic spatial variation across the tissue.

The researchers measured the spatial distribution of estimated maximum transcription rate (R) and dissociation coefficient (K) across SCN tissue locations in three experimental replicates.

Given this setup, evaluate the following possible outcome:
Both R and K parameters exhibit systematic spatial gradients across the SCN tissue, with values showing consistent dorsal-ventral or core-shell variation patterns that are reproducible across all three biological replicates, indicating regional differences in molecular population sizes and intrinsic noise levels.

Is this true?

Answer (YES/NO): NO